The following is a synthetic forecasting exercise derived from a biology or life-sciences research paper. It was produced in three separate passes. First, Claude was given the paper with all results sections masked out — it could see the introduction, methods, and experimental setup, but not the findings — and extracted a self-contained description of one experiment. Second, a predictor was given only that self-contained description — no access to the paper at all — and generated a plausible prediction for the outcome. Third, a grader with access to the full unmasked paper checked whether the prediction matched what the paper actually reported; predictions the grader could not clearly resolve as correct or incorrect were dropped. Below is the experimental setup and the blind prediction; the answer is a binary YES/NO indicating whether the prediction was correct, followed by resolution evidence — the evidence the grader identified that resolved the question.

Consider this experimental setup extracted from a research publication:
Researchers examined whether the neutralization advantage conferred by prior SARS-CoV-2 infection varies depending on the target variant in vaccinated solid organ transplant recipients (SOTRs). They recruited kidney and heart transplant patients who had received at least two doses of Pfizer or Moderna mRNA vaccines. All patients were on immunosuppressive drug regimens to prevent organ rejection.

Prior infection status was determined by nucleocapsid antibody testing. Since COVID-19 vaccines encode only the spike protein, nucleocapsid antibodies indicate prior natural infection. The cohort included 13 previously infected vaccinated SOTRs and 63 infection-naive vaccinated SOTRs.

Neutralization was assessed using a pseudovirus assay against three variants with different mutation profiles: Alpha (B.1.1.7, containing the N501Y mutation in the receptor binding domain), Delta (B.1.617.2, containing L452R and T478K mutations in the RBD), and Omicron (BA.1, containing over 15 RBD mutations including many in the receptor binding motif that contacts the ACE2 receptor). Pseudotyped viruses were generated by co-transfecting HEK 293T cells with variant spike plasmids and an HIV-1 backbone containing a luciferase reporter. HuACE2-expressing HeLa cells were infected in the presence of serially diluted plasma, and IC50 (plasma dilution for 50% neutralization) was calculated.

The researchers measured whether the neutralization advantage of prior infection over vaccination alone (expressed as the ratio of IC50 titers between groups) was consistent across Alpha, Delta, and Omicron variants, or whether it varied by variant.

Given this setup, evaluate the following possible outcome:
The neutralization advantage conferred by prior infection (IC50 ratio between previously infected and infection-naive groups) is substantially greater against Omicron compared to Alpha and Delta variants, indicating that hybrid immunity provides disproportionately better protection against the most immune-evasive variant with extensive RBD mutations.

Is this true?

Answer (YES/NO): NO